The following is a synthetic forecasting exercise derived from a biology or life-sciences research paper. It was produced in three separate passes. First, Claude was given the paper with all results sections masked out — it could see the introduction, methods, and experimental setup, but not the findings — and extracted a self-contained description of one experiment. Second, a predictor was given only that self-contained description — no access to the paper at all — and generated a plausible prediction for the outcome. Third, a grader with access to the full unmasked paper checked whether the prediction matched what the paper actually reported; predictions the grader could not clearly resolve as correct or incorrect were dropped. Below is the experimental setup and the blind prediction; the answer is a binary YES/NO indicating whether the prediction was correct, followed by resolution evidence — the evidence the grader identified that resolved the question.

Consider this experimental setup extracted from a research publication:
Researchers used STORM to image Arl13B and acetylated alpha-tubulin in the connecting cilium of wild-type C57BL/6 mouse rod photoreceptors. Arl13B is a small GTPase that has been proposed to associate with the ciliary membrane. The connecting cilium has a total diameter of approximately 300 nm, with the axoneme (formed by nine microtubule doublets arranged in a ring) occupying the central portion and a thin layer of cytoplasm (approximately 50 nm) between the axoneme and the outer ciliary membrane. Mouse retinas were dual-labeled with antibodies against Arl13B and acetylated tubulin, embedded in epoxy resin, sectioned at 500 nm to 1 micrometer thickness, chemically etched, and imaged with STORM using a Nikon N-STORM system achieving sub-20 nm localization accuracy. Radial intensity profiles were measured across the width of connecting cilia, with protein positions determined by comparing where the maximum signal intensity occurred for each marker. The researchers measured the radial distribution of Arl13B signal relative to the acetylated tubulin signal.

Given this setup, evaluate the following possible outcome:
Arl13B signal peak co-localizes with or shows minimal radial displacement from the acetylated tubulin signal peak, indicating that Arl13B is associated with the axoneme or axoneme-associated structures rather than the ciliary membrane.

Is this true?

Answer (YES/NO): NO